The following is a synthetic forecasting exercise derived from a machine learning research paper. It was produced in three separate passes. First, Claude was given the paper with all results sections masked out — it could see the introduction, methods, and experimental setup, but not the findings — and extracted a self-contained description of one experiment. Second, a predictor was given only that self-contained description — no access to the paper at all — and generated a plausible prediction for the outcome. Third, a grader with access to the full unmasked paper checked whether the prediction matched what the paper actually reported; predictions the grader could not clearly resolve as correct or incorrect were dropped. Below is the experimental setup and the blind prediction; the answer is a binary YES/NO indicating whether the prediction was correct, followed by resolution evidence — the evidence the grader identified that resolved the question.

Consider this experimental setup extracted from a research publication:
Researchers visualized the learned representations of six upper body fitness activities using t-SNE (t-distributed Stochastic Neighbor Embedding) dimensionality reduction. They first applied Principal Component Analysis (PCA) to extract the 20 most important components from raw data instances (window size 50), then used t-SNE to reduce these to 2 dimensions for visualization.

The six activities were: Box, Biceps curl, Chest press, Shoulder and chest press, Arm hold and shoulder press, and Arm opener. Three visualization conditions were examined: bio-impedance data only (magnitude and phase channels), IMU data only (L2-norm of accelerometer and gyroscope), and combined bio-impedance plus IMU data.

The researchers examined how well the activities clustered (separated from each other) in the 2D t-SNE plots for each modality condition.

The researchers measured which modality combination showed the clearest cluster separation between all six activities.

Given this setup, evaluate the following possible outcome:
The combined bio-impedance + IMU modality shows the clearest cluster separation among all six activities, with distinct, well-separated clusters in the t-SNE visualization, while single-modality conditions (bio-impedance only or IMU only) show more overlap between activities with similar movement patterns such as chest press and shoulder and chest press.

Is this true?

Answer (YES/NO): NO